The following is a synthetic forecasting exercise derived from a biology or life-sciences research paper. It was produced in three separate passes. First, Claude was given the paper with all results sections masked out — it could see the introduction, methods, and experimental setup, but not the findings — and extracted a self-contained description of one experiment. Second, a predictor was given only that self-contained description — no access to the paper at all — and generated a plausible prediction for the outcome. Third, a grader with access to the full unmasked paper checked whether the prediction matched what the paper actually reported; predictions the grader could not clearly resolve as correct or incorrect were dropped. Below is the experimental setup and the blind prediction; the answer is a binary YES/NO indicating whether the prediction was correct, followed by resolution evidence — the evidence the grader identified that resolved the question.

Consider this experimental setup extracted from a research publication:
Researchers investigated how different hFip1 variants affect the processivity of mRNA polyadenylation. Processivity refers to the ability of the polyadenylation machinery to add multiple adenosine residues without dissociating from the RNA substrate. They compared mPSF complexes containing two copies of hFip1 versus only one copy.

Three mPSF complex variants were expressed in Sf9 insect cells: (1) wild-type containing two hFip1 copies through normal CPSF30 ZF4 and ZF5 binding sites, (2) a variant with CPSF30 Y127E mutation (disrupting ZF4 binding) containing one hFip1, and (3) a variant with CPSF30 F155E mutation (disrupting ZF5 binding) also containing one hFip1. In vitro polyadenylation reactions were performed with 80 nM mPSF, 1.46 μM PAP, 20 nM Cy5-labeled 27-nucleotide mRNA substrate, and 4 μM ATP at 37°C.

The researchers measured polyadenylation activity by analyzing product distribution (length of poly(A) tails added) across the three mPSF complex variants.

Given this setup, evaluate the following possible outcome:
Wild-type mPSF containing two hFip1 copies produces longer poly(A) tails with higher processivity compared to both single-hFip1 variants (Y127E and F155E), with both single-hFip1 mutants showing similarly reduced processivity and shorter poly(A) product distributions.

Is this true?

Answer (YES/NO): YES